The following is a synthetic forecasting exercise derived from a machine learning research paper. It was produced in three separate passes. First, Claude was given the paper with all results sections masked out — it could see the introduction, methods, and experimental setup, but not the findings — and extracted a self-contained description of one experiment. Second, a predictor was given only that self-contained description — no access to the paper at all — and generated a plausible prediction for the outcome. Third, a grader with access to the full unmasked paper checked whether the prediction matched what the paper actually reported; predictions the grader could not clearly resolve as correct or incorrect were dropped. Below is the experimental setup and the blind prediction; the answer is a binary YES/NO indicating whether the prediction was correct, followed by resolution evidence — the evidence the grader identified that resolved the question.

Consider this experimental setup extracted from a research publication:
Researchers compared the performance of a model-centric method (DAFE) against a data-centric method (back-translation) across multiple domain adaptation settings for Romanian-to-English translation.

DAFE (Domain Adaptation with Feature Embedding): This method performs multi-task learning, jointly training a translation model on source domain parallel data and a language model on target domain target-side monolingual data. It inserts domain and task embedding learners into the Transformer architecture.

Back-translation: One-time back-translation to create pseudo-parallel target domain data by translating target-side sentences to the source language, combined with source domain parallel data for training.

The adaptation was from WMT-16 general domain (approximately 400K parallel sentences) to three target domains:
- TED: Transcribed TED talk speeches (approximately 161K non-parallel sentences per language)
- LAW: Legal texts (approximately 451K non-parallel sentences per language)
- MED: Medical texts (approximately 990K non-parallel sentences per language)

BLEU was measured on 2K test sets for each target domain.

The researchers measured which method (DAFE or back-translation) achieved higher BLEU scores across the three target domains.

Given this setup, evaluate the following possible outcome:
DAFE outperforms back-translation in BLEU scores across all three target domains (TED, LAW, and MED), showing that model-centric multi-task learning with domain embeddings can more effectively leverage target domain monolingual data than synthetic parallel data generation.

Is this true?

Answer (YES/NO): YES